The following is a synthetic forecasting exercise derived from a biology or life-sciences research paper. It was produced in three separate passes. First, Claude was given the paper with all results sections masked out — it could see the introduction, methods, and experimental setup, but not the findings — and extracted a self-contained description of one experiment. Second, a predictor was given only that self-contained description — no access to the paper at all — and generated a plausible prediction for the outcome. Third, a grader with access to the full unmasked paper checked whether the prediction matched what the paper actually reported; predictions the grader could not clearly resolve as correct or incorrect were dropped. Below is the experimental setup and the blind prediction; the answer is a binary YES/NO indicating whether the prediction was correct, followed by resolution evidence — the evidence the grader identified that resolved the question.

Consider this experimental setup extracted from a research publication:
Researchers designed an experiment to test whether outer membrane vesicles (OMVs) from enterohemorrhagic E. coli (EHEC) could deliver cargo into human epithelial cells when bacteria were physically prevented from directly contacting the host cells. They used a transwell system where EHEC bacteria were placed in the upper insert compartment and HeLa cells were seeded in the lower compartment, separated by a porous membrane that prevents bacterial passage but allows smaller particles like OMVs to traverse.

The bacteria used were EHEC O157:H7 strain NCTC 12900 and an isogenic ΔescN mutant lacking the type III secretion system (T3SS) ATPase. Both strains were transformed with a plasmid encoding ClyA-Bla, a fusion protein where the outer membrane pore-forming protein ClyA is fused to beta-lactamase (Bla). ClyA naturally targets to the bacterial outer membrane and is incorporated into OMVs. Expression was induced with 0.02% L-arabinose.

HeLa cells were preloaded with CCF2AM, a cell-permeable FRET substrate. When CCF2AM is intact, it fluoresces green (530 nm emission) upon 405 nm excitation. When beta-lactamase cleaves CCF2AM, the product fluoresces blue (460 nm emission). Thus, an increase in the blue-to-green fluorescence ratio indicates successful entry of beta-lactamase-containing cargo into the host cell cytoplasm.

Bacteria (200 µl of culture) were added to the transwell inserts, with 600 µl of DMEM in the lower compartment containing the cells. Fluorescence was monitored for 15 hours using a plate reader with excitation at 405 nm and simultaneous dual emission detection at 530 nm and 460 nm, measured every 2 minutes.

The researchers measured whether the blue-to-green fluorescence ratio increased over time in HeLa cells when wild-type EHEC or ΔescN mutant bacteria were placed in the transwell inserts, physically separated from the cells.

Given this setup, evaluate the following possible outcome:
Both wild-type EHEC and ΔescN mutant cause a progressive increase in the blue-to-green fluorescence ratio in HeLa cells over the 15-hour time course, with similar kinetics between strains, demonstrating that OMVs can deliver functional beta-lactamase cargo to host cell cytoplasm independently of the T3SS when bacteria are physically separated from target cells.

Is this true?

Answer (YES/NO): NO